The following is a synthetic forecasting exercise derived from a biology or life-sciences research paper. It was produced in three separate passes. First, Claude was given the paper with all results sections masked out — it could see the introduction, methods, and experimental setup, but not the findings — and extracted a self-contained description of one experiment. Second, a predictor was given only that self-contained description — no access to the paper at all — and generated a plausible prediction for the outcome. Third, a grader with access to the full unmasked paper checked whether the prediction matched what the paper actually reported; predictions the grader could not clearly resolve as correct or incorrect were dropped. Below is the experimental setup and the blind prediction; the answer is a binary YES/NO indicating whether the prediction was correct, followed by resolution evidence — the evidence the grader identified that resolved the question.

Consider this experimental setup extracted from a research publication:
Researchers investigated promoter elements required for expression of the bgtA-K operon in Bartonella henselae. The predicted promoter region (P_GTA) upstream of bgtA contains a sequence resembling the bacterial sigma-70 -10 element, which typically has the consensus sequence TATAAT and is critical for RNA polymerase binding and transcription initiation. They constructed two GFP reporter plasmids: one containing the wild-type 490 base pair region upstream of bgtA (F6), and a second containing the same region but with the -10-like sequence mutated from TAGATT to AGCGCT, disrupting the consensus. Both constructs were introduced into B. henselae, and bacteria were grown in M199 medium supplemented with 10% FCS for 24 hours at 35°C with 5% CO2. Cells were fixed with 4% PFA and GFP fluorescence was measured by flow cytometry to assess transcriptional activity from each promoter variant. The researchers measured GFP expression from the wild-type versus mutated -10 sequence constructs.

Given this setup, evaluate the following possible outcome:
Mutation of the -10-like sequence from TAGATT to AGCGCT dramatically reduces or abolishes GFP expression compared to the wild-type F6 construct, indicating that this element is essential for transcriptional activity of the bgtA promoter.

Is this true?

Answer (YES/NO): YES